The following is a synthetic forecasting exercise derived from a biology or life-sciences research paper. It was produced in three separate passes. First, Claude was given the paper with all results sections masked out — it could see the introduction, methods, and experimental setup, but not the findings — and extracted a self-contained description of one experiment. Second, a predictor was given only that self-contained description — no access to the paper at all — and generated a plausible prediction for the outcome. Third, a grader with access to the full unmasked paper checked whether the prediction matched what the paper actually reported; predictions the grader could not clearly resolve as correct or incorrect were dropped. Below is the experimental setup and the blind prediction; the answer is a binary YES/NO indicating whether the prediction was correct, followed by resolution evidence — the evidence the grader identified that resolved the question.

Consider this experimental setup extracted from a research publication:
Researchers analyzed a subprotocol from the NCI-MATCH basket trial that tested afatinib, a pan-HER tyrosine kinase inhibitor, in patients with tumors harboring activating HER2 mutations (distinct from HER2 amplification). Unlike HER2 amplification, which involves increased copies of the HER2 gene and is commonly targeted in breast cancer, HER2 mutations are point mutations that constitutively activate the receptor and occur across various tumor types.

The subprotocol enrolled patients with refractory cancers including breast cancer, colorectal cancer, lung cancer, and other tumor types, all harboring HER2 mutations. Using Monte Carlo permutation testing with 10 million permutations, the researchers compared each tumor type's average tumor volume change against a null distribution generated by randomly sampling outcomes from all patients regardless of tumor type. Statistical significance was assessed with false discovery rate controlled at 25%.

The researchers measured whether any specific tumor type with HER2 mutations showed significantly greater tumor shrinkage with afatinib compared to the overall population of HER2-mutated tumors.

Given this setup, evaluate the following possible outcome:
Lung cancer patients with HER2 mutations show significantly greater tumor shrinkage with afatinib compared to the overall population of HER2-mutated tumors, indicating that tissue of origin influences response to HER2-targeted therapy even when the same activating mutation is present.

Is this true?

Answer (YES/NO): NO